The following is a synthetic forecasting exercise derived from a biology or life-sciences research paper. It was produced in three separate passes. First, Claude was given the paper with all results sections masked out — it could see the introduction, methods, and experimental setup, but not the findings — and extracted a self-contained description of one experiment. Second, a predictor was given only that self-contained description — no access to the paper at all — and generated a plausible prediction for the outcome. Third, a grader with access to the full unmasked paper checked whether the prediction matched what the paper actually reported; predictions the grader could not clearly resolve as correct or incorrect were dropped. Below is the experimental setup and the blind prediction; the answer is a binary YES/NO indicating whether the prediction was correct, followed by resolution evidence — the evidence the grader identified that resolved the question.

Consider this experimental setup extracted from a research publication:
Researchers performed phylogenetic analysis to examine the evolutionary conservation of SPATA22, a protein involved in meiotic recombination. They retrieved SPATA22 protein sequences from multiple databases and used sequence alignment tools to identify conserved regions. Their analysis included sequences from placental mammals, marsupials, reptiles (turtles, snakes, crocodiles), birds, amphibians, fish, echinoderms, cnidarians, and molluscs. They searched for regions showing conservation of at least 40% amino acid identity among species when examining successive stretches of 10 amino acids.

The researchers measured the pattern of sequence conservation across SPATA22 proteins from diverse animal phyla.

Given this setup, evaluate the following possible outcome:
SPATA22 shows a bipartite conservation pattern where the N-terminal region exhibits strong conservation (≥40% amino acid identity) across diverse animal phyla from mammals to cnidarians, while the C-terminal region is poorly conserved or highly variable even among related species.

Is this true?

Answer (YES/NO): NO